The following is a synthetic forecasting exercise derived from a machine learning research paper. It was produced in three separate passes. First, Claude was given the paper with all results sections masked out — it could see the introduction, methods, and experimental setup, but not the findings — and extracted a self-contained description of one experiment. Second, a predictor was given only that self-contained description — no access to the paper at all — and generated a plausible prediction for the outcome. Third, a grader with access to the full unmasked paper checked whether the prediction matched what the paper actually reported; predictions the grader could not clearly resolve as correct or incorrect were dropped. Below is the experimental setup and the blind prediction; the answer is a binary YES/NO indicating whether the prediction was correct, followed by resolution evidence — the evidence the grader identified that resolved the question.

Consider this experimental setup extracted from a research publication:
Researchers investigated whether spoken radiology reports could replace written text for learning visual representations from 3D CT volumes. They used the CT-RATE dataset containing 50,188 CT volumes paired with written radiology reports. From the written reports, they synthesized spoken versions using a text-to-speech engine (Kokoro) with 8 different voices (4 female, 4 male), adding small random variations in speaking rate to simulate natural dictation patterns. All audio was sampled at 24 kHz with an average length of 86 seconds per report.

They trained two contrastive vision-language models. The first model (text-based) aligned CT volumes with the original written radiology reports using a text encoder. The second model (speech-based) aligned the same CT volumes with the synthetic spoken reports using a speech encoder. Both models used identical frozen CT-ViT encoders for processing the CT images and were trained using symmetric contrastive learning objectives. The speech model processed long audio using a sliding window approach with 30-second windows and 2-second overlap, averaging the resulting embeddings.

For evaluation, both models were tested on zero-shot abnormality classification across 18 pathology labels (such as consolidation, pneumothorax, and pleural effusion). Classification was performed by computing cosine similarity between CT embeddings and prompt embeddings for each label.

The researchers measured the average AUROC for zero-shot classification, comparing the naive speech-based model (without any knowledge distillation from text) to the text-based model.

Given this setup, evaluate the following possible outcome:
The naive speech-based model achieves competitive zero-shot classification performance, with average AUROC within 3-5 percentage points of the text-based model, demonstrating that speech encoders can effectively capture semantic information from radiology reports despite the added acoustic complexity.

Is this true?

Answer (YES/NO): NO